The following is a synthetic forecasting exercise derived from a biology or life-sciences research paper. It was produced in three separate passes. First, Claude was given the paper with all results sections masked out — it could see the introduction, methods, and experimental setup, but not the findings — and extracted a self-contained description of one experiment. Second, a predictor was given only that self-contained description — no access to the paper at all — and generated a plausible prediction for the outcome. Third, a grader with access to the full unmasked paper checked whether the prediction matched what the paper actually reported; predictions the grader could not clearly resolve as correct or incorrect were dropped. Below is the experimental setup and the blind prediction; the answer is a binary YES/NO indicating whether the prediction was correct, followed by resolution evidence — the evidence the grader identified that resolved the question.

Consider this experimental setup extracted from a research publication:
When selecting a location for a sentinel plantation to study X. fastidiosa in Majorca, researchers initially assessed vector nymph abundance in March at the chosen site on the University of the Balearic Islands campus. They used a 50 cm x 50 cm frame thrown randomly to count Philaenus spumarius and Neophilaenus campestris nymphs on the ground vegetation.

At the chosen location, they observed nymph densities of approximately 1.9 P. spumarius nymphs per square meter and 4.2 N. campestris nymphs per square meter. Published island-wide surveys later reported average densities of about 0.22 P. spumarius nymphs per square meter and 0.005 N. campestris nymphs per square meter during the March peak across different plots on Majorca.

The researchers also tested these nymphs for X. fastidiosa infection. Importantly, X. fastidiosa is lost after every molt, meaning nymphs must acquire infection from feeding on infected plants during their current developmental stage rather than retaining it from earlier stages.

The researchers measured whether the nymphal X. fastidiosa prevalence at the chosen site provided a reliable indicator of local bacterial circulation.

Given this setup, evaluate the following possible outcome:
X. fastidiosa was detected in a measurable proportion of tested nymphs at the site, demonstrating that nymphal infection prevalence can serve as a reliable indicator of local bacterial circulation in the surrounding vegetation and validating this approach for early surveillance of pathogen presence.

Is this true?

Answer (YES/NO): NO